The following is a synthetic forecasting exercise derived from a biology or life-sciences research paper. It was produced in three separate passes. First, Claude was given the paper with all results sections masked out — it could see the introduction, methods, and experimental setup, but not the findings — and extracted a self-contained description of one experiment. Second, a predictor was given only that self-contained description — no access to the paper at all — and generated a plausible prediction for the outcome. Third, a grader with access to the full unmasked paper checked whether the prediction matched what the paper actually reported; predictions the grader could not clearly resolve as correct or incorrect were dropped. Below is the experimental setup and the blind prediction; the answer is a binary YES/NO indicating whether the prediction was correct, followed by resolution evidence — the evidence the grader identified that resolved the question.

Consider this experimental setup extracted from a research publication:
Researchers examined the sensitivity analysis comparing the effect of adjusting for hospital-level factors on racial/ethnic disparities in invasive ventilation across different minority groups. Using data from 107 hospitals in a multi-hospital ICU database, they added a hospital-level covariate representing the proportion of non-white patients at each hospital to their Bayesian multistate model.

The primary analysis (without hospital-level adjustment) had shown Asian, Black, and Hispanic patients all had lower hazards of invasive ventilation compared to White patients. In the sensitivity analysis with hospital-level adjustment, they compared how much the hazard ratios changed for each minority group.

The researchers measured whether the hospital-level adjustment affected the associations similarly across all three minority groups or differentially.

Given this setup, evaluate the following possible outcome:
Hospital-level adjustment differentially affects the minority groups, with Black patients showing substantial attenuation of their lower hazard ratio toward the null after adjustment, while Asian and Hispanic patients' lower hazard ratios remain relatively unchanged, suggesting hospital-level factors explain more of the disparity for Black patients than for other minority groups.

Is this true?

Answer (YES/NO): NO